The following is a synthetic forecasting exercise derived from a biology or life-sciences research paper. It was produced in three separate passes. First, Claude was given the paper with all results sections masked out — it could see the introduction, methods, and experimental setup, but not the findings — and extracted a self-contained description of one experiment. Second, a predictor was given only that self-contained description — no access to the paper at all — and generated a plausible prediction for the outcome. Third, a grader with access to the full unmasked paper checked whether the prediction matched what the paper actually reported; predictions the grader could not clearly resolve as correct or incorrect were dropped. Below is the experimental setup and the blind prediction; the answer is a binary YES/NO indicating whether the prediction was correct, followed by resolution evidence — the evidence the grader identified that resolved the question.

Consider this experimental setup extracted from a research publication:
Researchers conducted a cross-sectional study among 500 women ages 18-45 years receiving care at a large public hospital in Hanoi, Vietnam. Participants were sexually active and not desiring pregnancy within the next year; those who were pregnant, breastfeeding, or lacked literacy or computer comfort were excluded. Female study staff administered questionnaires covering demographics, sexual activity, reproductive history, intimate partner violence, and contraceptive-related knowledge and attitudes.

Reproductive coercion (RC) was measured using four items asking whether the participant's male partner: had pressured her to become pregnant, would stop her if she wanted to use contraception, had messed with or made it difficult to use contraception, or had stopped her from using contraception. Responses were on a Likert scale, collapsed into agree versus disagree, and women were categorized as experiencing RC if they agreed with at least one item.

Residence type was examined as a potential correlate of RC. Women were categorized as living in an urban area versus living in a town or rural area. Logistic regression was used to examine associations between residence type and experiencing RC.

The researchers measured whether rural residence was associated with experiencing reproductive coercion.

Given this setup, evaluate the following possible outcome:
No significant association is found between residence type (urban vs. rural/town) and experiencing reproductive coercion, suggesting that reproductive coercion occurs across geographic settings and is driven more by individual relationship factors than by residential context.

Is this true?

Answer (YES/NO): YES